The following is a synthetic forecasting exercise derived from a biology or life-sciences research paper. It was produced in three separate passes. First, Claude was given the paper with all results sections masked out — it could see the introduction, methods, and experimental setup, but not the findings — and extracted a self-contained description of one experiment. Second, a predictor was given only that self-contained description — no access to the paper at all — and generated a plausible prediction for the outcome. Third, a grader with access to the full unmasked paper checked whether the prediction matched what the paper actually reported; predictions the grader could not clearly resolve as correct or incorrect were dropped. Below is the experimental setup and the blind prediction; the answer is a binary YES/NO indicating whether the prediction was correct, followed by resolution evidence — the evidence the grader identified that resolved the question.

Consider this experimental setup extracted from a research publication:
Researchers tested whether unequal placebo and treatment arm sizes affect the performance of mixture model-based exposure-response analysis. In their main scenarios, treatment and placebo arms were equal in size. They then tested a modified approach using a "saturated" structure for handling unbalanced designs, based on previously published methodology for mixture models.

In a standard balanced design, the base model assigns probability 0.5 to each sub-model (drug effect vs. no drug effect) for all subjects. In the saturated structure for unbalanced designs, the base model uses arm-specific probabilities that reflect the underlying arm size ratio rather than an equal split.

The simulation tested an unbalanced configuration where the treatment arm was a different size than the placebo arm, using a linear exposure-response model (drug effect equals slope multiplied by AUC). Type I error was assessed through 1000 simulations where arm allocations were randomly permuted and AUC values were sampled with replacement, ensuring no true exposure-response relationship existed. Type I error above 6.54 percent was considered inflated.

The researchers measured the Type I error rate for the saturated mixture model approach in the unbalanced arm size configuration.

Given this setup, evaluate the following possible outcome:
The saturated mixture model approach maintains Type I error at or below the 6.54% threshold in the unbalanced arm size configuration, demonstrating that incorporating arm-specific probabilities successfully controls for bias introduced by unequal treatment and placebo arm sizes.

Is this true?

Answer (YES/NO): YES